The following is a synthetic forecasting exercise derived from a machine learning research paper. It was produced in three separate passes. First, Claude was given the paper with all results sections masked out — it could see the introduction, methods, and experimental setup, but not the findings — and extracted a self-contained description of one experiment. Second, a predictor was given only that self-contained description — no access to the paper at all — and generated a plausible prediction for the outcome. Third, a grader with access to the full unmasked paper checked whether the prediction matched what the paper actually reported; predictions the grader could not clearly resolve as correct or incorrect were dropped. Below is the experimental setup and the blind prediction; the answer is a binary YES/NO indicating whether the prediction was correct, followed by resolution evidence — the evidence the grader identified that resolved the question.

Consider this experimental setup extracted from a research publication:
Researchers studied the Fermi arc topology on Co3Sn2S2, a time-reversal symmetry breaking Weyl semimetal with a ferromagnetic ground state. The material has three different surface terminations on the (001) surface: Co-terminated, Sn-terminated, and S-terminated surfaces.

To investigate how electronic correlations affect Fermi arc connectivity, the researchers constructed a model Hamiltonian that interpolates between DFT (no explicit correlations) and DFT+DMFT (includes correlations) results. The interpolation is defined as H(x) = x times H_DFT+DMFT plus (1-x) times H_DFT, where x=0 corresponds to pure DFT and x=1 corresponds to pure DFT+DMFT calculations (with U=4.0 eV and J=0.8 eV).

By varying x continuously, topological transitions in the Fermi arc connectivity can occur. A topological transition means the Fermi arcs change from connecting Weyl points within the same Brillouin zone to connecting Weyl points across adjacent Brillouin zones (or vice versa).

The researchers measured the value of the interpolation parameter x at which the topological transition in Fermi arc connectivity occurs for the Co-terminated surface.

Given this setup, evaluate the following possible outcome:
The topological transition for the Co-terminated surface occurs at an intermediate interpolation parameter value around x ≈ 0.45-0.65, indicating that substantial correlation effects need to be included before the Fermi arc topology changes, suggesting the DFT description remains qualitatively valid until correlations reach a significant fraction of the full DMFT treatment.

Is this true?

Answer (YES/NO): NO